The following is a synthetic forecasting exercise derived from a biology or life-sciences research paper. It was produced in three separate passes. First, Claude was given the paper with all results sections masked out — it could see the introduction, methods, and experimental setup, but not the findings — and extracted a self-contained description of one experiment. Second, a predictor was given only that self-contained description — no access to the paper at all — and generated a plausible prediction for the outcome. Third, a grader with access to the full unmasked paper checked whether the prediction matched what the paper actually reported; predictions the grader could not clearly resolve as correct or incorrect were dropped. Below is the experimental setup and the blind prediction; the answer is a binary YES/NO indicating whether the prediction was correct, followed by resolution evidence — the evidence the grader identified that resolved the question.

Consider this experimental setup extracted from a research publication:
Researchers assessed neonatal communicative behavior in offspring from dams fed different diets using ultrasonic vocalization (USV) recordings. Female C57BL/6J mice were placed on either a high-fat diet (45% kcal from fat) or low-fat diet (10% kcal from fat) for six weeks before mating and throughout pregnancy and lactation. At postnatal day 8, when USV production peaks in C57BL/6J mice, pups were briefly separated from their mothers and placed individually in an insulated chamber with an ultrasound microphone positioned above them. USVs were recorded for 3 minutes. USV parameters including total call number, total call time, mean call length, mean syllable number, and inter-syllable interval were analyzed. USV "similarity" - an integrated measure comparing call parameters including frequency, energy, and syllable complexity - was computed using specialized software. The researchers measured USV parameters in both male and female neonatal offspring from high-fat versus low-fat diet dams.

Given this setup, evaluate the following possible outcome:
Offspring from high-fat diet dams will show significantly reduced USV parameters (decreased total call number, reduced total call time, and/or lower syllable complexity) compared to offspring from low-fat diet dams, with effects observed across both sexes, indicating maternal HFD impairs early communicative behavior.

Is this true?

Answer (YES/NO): YES